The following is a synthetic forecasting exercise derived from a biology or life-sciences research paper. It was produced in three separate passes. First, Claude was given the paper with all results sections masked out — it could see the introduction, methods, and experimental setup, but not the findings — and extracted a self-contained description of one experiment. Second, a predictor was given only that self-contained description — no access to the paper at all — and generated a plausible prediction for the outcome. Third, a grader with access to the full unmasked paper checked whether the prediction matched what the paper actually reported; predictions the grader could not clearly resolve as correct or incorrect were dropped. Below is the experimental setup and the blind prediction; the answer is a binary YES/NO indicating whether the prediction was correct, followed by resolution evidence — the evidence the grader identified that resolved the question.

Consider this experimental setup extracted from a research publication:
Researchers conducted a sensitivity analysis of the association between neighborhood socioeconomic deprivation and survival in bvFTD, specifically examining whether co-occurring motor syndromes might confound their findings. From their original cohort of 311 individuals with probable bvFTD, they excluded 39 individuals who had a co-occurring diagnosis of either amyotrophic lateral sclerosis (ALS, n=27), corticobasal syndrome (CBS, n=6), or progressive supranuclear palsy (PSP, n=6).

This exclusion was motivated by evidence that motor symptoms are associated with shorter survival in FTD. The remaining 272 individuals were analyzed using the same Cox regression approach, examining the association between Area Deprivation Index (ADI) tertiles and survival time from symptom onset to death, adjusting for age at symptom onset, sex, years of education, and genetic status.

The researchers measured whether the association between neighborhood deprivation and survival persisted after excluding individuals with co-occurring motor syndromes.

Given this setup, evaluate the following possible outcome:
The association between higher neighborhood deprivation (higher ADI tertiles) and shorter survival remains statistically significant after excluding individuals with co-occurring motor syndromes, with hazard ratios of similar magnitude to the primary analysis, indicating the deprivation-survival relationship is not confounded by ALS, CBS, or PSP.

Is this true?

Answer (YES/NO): YES